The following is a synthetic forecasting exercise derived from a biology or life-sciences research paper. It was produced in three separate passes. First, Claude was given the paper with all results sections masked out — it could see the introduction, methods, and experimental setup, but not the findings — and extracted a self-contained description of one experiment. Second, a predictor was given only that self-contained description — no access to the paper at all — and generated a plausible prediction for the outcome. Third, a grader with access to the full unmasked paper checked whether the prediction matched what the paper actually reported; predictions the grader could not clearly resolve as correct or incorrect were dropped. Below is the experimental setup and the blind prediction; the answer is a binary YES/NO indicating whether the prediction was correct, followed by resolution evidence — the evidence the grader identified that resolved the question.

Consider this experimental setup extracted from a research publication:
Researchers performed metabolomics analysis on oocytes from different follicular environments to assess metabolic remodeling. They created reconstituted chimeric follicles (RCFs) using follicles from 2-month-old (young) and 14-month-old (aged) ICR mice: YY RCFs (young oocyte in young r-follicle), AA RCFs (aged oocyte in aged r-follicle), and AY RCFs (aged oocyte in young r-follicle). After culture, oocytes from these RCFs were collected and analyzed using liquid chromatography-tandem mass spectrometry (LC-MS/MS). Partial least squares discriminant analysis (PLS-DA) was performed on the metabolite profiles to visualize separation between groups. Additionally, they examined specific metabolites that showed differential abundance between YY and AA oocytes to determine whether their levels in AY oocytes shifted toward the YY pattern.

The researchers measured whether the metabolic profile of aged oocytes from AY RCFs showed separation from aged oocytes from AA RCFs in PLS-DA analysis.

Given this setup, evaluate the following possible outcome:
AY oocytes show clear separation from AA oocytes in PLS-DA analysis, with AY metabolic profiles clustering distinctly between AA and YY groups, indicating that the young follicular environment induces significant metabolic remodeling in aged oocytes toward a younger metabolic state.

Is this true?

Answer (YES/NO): NO